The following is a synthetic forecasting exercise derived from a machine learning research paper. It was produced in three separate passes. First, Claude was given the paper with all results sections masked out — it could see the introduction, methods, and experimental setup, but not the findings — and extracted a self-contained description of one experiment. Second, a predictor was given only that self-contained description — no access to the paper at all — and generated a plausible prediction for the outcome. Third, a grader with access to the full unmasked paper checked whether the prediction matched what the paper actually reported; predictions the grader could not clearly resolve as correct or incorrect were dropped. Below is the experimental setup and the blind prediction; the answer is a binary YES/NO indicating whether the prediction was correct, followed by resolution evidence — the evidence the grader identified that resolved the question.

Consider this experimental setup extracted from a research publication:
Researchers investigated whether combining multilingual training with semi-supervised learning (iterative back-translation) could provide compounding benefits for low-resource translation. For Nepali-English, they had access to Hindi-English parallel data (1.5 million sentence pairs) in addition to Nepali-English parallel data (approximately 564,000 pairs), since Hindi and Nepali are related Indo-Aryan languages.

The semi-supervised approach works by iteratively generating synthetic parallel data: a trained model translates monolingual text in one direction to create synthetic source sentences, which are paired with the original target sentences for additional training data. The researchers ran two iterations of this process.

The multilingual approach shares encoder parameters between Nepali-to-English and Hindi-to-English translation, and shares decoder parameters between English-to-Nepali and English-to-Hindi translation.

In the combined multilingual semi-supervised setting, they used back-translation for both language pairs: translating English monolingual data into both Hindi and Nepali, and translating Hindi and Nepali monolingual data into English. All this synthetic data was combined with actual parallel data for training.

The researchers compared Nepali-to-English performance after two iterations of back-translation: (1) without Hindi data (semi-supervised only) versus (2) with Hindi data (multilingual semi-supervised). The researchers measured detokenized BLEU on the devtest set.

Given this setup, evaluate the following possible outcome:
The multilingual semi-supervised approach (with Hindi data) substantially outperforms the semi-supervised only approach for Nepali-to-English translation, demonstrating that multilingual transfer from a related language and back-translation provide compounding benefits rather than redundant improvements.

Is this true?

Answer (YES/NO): YES